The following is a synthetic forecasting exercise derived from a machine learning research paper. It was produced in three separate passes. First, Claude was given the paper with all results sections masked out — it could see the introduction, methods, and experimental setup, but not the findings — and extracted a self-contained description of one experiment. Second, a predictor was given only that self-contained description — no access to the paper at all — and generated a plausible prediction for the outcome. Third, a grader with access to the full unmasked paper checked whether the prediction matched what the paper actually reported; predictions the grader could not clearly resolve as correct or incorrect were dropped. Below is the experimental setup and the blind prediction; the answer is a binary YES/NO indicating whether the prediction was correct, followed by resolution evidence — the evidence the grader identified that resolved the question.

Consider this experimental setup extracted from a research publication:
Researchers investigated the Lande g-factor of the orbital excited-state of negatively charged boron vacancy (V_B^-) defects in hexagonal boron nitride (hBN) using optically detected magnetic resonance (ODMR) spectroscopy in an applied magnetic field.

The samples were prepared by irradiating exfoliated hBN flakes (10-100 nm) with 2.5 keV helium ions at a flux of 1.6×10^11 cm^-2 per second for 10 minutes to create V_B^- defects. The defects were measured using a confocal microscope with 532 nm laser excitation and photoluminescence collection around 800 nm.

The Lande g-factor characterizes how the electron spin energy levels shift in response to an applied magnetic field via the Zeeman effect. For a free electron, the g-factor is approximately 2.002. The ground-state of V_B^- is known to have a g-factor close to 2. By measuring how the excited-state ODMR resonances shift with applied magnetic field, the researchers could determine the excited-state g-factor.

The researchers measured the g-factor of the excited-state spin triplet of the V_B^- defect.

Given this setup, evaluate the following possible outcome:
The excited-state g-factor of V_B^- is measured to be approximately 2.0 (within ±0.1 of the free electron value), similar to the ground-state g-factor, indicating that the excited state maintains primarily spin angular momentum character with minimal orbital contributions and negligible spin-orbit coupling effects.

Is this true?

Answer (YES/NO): YES